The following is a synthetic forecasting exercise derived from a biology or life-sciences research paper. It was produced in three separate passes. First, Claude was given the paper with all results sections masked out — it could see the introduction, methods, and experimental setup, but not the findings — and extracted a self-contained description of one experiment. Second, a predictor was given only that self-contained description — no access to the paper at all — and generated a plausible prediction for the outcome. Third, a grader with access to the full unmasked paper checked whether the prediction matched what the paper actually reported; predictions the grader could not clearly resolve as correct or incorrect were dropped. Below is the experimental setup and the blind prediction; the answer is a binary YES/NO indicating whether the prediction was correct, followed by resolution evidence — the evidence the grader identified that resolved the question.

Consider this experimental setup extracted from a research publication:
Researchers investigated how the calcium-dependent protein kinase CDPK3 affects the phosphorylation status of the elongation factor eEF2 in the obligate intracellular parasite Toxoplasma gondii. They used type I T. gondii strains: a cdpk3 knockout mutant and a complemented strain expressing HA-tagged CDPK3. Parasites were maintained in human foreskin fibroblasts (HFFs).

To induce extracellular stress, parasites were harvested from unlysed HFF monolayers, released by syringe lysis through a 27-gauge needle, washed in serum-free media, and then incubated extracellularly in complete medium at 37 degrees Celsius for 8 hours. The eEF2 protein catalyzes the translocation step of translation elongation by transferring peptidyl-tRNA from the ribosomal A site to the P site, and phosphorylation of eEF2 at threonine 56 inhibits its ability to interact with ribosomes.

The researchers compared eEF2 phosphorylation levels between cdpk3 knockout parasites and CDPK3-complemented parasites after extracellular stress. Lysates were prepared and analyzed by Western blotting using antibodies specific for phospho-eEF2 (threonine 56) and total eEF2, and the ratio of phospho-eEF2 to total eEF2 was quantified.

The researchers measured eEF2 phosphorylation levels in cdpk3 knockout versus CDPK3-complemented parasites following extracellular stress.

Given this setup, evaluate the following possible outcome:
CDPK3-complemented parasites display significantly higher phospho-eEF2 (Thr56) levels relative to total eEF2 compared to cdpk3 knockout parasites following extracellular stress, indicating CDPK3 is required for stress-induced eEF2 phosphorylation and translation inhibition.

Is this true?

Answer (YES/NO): YES